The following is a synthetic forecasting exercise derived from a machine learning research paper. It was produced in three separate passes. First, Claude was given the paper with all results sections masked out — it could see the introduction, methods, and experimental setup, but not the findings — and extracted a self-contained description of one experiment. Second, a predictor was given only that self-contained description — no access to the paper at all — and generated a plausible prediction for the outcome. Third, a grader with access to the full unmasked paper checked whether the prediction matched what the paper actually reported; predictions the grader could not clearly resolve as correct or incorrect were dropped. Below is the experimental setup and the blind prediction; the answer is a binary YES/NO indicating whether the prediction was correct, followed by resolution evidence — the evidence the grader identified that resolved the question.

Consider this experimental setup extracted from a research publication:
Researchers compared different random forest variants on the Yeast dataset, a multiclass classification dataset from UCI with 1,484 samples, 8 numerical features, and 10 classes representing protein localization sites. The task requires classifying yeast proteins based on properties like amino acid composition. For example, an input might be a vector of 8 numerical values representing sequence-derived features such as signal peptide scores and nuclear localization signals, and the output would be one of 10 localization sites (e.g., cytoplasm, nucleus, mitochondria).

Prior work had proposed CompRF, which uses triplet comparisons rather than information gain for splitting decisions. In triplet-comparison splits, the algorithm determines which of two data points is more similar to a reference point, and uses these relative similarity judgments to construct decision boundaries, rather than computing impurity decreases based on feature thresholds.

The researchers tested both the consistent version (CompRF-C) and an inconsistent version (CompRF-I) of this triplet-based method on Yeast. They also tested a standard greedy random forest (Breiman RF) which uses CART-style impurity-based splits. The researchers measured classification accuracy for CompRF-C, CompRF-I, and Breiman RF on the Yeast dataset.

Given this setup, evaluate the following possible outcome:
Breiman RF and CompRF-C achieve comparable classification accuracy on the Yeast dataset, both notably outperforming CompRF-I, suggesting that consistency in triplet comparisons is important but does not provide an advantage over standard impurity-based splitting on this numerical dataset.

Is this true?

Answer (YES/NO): NO